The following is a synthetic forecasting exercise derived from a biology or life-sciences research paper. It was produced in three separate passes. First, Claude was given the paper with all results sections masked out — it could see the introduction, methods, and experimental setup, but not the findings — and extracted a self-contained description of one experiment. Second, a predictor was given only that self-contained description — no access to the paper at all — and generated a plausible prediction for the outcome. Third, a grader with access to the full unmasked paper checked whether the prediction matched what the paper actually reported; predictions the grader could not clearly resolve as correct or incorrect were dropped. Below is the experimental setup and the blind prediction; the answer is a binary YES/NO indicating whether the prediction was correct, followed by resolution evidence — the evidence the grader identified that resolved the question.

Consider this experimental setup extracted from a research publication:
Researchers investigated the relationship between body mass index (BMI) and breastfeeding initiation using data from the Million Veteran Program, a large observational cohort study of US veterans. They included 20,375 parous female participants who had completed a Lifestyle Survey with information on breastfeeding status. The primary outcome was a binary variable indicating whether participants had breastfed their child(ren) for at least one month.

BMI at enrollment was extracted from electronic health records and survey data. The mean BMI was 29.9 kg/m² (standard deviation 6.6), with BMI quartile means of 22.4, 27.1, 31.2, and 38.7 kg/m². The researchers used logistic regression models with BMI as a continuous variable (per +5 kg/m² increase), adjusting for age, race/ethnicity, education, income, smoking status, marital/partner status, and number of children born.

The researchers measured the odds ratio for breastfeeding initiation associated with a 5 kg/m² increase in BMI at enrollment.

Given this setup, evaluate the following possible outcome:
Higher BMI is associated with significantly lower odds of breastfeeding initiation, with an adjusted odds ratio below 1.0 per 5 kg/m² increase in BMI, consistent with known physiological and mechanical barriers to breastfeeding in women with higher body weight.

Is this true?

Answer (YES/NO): YES